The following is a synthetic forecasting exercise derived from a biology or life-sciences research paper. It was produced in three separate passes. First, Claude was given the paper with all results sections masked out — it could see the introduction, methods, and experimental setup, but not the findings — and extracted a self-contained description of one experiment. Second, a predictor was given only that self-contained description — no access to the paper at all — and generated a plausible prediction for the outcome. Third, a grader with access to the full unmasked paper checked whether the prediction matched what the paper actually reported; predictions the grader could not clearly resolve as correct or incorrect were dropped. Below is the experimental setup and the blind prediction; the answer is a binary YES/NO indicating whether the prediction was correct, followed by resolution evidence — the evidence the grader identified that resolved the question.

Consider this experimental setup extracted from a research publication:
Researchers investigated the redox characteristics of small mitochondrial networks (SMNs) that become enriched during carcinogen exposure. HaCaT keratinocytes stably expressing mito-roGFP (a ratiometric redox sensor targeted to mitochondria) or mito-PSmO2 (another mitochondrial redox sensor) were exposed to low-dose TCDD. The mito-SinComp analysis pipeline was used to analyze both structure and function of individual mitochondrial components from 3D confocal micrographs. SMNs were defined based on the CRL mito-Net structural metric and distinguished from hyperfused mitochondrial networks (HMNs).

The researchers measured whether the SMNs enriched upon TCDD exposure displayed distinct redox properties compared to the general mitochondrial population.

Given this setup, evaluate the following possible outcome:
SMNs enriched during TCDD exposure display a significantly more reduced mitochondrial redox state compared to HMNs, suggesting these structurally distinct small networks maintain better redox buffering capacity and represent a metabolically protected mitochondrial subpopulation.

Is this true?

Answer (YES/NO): NO